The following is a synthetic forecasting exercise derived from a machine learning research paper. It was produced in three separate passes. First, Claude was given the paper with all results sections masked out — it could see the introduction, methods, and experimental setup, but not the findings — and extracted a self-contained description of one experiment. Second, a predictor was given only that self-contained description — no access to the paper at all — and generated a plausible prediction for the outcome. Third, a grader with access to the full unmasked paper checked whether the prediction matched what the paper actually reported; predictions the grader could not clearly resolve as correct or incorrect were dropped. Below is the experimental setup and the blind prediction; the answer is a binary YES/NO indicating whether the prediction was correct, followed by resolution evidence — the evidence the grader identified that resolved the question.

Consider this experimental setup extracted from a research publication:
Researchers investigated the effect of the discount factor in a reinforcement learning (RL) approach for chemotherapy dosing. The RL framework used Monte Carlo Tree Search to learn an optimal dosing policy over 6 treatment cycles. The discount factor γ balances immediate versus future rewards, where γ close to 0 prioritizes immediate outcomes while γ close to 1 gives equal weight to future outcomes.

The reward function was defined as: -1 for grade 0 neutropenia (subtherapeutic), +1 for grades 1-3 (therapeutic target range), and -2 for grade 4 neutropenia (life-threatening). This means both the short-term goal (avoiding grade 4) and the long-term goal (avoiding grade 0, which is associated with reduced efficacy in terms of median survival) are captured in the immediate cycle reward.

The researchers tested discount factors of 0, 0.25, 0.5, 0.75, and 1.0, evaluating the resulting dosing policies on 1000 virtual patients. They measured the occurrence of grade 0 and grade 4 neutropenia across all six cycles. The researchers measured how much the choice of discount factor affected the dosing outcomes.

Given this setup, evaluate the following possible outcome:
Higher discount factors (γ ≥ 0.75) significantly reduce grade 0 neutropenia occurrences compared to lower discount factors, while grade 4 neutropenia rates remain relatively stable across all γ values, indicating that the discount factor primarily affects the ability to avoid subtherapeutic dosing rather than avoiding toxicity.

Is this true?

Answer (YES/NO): NO